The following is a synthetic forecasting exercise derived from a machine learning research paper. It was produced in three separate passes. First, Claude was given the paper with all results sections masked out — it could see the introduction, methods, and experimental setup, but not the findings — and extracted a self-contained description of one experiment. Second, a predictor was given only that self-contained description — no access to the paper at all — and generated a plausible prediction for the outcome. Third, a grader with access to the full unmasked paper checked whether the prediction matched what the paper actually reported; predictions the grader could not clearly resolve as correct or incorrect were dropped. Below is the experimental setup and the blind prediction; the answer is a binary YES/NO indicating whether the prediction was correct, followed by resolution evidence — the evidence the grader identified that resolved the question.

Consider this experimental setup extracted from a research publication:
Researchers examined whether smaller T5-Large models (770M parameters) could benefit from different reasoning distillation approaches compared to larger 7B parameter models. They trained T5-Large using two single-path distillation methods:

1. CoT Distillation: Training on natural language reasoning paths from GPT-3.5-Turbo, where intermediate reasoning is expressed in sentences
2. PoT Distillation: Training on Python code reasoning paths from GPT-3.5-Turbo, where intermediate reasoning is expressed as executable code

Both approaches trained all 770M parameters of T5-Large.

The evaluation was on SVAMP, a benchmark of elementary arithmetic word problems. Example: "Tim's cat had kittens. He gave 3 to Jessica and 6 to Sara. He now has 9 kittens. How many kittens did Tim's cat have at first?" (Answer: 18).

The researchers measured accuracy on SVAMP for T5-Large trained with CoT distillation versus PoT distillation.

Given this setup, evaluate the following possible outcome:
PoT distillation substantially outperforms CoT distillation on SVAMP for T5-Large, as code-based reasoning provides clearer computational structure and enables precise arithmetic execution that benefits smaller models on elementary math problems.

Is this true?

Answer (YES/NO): YES